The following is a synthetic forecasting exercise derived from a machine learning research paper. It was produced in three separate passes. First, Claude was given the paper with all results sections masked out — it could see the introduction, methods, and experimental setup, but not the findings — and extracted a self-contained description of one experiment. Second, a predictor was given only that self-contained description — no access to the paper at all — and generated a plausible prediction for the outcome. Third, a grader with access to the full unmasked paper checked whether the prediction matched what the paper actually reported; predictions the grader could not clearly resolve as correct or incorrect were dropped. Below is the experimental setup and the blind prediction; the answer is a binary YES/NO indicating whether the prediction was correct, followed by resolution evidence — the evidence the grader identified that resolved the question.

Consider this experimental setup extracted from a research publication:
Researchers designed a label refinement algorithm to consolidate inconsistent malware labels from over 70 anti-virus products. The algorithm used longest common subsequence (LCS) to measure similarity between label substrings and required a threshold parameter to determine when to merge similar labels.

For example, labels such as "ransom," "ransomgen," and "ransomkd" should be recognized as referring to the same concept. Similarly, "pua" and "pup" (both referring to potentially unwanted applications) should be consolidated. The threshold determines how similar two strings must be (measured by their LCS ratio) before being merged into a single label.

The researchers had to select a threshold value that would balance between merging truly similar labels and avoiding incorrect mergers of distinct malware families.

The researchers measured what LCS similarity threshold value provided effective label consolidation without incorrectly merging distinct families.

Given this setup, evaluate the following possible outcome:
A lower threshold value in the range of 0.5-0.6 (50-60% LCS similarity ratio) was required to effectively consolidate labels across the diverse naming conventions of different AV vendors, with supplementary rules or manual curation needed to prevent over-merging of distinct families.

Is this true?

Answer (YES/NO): NO